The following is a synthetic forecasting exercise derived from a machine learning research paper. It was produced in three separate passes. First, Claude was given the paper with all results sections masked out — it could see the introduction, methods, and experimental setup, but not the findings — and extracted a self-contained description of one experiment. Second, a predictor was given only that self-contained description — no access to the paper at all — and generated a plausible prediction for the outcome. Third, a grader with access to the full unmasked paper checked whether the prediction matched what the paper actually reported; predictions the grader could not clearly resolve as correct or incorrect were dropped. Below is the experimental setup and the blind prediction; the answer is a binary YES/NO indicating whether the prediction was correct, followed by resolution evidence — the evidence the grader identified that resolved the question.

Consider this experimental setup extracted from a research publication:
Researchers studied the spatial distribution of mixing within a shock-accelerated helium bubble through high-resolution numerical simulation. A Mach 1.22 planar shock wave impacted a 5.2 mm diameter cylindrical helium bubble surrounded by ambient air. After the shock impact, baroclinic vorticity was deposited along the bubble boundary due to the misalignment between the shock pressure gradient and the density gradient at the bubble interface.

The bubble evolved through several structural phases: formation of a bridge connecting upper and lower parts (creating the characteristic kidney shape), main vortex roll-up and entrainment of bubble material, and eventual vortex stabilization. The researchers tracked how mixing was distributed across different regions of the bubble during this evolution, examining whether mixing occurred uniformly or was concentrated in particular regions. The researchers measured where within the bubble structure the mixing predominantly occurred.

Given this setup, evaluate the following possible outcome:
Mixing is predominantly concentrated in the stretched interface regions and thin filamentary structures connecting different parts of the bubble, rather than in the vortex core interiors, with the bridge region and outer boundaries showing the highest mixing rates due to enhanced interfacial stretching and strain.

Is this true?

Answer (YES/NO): NO